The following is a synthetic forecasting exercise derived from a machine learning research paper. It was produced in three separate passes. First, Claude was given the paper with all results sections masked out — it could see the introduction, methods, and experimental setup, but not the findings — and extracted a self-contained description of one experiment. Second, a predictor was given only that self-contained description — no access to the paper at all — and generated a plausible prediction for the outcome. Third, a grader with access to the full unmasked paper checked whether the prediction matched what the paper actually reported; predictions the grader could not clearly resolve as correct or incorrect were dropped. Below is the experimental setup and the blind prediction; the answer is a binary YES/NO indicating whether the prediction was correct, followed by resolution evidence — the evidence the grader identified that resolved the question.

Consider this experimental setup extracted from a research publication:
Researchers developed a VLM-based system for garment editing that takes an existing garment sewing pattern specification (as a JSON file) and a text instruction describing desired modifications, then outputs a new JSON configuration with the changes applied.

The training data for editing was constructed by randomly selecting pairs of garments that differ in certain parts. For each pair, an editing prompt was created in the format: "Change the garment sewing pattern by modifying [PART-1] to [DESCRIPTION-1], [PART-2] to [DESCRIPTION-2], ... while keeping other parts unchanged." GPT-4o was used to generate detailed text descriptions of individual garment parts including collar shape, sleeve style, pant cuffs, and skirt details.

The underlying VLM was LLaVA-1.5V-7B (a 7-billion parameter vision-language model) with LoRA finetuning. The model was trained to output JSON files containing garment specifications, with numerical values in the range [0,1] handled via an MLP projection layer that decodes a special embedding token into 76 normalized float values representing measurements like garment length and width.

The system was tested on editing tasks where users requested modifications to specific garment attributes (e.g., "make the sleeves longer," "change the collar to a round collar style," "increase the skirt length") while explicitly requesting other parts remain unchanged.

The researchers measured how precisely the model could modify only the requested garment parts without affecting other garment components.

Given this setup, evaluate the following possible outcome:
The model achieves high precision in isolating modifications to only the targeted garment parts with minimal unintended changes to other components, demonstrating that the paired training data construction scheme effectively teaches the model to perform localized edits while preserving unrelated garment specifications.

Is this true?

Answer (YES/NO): NO